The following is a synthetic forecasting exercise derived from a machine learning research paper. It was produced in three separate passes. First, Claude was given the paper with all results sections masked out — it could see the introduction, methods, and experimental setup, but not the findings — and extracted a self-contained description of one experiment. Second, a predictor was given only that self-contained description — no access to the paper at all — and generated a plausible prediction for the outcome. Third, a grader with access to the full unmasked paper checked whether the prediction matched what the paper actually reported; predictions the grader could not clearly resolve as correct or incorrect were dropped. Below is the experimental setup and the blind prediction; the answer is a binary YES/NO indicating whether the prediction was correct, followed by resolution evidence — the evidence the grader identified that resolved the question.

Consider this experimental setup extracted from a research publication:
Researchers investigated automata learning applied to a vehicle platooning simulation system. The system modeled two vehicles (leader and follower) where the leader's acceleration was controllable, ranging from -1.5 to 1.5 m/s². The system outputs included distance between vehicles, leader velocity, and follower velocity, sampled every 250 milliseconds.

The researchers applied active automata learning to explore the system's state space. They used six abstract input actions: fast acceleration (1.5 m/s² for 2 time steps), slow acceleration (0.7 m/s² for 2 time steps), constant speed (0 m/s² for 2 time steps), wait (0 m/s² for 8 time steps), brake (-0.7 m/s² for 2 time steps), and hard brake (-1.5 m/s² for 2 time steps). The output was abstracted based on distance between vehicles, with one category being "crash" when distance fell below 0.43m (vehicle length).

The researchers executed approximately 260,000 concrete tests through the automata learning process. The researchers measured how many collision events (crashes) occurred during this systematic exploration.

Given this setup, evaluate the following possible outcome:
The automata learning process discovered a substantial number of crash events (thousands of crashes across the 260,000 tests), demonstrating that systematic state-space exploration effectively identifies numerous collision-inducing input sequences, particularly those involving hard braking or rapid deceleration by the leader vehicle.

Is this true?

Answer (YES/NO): NO